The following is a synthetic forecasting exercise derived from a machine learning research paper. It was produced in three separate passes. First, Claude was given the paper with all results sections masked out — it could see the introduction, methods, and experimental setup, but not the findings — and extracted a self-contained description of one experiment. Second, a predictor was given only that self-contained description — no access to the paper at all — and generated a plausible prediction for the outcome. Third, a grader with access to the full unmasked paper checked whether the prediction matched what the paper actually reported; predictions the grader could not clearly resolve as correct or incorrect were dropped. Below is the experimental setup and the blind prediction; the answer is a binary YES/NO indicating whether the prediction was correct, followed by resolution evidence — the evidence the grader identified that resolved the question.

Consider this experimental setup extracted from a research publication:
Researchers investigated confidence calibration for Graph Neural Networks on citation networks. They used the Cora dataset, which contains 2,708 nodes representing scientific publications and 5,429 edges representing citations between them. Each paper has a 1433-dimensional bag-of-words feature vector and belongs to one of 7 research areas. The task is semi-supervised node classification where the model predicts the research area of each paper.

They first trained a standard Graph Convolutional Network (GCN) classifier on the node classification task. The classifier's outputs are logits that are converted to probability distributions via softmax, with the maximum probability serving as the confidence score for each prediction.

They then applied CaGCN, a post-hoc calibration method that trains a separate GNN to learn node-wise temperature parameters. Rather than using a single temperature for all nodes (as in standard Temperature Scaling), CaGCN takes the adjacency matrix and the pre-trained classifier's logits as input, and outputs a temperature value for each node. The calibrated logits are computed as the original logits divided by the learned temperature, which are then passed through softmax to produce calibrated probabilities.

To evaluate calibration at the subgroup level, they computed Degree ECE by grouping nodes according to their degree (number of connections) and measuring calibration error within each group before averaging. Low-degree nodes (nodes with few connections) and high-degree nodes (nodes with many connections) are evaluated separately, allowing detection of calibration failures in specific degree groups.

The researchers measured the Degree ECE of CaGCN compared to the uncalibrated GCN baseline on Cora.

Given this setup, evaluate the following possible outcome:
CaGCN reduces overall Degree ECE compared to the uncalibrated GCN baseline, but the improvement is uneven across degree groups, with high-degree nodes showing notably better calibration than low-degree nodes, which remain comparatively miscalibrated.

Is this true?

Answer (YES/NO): NO